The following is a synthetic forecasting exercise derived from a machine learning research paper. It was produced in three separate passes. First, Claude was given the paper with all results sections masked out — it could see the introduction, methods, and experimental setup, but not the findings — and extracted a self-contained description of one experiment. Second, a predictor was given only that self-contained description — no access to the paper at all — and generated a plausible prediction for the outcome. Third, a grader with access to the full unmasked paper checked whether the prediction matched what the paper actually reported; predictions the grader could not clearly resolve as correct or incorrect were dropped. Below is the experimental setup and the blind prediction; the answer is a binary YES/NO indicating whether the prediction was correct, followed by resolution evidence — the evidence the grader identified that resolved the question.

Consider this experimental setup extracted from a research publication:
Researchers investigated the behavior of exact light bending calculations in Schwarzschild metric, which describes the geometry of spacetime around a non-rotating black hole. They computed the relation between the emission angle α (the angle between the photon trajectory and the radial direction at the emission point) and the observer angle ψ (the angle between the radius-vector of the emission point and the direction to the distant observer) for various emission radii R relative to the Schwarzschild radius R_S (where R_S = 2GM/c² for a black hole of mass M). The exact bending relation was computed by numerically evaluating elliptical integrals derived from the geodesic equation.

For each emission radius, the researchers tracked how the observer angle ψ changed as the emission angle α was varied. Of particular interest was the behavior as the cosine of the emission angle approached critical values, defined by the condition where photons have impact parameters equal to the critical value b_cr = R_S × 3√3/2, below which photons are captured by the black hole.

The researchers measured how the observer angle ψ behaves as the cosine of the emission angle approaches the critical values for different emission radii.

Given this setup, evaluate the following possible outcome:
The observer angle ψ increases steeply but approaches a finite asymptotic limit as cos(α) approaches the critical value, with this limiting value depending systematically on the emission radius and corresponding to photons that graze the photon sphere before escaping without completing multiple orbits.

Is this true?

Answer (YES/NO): NO